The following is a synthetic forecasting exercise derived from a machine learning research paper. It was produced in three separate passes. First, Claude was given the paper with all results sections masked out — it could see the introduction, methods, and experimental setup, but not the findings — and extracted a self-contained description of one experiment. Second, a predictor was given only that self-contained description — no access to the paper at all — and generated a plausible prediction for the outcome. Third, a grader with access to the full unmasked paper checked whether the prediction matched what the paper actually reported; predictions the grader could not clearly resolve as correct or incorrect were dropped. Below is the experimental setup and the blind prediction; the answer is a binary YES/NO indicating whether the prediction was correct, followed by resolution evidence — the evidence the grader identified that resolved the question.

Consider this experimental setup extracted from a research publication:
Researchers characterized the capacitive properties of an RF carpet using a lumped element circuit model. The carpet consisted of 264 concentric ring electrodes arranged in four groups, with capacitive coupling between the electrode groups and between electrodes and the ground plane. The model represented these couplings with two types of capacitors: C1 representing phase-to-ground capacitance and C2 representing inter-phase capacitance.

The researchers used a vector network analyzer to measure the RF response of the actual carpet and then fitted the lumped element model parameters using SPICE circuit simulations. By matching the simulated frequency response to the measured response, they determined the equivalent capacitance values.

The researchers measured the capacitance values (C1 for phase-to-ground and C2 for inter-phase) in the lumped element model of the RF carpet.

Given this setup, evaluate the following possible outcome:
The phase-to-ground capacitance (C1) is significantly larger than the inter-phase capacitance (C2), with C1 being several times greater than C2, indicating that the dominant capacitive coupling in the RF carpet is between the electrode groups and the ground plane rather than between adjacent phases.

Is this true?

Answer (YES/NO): NO